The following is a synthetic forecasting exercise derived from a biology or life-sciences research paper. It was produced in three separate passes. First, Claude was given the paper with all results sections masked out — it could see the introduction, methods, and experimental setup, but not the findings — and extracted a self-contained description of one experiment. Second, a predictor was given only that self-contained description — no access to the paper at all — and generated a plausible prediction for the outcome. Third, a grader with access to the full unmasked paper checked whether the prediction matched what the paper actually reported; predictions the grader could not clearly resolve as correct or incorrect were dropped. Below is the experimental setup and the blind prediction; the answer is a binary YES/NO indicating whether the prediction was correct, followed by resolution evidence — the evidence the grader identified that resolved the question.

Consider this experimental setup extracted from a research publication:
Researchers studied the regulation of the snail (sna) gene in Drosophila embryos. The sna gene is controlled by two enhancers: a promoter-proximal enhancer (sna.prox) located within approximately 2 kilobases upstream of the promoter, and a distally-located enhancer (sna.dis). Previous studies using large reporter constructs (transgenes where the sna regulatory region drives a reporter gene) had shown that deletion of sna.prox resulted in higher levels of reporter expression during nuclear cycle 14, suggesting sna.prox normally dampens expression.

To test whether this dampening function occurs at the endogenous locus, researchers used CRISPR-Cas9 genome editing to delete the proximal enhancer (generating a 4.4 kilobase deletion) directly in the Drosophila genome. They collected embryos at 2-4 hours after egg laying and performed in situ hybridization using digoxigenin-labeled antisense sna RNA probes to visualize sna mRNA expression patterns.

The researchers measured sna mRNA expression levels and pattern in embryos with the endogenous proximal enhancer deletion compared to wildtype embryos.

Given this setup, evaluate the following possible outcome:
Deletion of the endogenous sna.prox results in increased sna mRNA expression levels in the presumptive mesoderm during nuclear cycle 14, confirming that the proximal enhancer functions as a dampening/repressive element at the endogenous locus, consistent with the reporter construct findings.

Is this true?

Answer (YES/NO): YES